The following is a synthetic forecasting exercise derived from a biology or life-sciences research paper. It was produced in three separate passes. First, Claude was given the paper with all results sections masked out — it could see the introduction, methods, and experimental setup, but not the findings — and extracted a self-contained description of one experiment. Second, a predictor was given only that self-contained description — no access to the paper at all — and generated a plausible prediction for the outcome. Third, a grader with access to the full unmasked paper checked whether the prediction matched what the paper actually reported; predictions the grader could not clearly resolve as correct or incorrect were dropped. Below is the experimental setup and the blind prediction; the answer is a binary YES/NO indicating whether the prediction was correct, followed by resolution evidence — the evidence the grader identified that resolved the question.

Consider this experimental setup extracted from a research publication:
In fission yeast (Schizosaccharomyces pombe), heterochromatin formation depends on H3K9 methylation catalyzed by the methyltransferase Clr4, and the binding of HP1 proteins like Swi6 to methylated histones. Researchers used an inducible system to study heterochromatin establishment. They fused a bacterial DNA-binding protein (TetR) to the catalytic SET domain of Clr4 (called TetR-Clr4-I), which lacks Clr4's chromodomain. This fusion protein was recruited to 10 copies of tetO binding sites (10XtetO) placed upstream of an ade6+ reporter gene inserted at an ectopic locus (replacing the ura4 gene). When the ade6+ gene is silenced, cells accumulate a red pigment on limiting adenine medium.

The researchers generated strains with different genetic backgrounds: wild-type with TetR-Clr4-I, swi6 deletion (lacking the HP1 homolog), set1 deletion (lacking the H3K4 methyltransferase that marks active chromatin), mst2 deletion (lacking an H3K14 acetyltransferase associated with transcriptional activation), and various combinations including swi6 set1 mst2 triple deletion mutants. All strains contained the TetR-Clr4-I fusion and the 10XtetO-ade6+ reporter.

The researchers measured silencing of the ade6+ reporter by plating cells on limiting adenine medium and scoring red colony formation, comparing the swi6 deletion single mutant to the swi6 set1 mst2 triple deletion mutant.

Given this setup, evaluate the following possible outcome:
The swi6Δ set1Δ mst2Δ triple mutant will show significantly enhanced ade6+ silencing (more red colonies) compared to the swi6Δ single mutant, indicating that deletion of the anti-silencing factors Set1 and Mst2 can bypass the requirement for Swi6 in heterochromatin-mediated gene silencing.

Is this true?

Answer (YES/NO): YES